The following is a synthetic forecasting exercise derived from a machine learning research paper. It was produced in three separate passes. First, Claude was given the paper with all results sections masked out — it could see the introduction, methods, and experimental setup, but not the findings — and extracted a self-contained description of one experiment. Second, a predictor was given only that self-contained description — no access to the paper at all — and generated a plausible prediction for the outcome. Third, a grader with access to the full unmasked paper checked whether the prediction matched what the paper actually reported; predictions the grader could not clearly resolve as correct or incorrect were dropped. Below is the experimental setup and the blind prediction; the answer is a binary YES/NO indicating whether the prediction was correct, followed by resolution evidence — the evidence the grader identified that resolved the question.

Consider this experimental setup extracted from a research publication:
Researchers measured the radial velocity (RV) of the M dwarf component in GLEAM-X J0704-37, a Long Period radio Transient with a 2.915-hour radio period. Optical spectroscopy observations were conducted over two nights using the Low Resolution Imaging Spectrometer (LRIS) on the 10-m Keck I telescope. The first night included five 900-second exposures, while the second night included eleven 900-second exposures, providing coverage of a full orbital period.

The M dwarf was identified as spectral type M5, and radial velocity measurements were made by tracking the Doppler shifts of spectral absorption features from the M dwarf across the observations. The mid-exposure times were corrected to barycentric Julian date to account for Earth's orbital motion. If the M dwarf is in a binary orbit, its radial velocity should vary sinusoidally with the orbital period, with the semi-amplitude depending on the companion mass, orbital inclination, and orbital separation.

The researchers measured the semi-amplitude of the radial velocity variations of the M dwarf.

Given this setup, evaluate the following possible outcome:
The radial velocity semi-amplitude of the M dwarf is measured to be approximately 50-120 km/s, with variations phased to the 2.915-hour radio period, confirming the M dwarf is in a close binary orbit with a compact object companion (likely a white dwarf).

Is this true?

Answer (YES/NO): NO